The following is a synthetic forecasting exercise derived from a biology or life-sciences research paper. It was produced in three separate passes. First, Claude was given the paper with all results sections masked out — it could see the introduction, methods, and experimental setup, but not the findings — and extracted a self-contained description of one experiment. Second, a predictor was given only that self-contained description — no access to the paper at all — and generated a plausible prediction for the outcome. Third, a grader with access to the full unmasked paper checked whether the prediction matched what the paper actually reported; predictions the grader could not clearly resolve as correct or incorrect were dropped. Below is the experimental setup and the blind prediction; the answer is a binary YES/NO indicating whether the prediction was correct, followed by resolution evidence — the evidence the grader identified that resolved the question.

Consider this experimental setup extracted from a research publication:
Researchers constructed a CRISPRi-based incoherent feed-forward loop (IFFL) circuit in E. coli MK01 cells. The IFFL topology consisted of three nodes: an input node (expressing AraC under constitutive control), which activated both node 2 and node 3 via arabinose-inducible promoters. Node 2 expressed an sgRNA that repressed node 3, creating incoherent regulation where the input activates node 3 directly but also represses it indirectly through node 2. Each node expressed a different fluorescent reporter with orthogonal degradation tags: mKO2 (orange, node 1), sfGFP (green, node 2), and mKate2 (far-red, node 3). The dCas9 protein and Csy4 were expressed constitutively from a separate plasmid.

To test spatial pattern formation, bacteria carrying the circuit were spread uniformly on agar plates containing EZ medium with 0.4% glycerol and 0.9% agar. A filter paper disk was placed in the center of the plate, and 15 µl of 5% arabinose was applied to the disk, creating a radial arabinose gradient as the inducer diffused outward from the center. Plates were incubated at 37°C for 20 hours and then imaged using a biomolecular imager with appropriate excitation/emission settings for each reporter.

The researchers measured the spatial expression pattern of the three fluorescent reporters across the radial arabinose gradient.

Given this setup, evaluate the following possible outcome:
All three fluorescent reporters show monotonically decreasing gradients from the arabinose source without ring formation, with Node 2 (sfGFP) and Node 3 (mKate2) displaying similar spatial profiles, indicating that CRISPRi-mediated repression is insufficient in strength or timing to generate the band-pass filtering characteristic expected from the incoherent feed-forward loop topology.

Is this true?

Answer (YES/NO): NO